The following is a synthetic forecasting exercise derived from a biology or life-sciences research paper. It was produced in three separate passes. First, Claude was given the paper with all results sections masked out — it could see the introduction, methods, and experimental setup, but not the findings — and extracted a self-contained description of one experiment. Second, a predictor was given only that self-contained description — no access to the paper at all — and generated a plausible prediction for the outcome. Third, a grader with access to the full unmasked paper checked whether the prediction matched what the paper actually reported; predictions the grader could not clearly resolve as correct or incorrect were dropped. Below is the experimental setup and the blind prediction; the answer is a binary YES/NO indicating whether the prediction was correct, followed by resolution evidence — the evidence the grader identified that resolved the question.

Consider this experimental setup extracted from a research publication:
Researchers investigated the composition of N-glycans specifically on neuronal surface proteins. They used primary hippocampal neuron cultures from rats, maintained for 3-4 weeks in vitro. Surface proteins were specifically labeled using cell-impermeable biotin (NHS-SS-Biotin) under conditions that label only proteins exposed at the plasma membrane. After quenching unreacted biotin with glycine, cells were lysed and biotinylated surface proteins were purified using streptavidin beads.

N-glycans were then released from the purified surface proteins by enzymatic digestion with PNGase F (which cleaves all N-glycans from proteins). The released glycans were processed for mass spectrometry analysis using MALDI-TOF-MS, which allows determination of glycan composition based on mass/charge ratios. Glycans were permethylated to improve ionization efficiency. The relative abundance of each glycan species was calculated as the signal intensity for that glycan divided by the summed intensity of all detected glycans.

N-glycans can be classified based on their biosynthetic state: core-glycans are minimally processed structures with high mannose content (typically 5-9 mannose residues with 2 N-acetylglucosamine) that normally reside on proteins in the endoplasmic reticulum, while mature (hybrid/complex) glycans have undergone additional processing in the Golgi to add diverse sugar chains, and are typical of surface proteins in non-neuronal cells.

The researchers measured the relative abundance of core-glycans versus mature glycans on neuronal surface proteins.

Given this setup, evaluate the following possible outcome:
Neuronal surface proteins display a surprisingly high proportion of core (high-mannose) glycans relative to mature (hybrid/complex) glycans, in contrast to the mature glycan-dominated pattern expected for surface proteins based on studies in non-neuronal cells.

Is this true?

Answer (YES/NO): YES